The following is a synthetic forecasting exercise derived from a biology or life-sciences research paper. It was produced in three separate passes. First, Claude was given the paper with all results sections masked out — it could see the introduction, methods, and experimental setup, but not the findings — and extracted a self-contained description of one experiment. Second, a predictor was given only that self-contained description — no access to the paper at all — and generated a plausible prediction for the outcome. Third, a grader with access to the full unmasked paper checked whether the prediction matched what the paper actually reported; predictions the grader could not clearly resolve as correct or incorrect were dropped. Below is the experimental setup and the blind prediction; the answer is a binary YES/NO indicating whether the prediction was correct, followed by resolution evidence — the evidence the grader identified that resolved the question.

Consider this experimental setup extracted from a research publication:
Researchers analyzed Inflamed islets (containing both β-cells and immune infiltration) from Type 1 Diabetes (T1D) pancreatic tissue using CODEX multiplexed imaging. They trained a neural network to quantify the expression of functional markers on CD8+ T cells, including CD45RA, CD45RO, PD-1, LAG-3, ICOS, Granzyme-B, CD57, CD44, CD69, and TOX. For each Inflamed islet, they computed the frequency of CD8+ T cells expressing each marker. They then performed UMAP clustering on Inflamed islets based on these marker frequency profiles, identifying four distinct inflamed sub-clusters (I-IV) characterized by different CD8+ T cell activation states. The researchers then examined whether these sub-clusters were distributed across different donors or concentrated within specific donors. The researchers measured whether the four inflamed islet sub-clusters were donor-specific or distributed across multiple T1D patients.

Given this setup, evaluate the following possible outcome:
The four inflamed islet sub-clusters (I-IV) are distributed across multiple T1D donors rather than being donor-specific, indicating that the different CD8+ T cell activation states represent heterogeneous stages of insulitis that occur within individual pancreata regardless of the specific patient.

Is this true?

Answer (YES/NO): YES